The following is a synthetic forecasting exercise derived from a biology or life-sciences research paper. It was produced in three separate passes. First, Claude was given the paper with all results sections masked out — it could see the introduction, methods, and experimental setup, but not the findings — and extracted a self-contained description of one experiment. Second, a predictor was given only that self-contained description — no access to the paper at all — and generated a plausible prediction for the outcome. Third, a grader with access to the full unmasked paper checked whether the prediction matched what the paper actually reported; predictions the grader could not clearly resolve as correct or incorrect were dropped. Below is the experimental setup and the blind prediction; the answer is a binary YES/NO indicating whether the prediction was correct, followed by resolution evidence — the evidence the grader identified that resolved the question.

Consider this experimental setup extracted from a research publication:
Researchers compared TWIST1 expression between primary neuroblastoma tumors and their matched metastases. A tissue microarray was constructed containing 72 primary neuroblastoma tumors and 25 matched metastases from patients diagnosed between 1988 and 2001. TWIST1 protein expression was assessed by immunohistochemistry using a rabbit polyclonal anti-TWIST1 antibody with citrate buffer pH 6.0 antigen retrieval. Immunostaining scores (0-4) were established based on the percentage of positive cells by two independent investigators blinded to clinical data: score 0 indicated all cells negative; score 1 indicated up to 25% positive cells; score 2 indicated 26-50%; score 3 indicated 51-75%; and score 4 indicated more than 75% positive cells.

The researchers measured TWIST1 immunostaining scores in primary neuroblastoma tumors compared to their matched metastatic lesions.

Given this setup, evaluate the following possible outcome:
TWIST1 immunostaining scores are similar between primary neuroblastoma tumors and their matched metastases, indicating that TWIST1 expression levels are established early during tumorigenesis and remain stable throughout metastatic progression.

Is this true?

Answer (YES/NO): NO